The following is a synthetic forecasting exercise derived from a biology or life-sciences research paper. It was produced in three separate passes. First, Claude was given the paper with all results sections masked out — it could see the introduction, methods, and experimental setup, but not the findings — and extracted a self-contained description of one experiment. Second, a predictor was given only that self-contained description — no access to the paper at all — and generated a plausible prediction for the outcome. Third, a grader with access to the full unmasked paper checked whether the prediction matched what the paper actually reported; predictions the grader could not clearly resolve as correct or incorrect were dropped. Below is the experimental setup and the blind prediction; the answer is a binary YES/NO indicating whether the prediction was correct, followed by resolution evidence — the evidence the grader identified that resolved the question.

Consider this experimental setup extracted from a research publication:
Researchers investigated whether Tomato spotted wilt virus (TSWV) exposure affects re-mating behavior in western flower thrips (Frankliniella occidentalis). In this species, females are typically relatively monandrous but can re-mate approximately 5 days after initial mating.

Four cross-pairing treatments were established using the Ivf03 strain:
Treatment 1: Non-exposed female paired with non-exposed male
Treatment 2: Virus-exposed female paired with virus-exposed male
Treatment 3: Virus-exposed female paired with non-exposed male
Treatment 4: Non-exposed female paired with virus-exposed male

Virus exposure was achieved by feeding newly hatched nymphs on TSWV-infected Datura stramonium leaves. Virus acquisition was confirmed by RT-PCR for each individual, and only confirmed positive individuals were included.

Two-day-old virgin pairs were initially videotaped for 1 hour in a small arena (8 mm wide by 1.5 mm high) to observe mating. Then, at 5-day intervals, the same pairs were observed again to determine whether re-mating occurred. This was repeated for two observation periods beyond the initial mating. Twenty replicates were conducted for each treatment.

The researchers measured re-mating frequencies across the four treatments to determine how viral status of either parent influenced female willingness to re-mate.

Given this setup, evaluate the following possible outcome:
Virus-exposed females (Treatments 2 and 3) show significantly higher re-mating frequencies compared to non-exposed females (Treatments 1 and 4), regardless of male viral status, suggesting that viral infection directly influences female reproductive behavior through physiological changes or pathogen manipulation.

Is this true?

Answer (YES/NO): NO